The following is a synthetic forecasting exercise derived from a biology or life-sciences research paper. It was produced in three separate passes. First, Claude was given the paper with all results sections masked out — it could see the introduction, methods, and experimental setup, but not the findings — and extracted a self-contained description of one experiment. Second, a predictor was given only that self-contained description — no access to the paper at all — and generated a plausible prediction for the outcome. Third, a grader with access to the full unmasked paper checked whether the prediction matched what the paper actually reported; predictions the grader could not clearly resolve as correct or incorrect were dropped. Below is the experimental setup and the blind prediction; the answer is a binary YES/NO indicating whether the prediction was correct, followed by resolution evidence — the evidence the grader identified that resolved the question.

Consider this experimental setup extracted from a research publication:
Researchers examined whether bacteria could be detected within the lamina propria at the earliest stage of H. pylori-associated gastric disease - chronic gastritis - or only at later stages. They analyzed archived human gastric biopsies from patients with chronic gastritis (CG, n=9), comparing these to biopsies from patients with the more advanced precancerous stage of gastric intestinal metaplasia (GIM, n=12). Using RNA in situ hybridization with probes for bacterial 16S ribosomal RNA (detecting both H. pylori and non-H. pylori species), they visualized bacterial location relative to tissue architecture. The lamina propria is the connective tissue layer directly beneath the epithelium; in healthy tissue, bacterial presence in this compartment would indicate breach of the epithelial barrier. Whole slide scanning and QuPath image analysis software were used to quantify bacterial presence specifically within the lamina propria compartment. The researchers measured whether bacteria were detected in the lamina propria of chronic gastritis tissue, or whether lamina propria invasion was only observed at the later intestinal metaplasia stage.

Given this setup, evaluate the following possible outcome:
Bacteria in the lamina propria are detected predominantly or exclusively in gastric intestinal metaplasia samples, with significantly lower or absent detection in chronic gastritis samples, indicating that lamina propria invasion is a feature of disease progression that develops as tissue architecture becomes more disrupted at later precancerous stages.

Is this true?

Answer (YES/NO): NO